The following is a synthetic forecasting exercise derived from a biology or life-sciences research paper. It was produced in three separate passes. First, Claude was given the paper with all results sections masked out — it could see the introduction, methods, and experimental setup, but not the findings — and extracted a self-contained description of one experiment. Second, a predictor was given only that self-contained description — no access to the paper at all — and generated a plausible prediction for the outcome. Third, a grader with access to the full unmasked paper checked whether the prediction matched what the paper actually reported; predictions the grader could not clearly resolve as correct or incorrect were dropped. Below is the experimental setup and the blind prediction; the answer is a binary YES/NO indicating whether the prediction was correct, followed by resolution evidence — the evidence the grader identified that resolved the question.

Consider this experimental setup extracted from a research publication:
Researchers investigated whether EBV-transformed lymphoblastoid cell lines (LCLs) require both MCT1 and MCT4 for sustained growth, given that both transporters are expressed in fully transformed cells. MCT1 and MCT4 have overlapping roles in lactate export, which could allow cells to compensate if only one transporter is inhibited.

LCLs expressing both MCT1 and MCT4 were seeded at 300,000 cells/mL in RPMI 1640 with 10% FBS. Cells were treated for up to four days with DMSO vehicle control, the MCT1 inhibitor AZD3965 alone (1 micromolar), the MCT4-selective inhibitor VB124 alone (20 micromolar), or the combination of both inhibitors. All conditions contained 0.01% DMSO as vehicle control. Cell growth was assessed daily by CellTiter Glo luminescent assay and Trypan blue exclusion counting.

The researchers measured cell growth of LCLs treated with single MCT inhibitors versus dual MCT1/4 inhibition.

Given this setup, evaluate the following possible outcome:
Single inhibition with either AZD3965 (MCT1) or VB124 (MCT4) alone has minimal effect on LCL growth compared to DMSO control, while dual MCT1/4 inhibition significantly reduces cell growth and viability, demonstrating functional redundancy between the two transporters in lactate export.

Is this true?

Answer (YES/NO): YES